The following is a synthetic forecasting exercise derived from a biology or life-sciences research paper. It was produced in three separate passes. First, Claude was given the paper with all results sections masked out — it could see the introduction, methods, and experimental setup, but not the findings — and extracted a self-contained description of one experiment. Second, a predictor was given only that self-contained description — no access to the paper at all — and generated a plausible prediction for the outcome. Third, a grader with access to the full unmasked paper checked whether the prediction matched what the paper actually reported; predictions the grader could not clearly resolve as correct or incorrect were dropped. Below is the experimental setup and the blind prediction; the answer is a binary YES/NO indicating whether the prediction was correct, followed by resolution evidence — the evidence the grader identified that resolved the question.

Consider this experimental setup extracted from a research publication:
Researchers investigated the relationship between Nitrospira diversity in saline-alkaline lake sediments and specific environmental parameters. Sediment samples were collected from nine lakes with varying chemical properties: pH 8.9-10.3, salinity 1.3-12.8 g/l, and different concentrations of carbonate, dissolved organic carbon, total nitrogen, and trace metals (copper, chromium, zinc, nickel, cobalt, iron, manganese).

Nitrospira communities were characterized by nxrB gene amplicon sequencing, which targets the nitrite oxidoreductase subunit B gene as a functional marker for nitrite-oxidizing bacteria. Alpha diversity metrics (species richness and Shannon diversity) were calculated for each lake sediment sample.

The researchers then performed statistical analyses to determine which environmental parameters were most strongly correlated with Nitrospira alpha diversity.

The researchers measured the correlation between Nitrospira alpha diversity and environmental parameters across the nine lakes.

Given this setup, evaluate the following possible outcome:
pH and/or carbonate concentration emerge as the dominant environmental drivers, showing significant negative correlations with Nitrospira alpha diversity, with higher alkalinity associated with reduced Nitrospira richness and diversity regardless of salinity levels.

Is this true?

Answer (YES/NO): YES